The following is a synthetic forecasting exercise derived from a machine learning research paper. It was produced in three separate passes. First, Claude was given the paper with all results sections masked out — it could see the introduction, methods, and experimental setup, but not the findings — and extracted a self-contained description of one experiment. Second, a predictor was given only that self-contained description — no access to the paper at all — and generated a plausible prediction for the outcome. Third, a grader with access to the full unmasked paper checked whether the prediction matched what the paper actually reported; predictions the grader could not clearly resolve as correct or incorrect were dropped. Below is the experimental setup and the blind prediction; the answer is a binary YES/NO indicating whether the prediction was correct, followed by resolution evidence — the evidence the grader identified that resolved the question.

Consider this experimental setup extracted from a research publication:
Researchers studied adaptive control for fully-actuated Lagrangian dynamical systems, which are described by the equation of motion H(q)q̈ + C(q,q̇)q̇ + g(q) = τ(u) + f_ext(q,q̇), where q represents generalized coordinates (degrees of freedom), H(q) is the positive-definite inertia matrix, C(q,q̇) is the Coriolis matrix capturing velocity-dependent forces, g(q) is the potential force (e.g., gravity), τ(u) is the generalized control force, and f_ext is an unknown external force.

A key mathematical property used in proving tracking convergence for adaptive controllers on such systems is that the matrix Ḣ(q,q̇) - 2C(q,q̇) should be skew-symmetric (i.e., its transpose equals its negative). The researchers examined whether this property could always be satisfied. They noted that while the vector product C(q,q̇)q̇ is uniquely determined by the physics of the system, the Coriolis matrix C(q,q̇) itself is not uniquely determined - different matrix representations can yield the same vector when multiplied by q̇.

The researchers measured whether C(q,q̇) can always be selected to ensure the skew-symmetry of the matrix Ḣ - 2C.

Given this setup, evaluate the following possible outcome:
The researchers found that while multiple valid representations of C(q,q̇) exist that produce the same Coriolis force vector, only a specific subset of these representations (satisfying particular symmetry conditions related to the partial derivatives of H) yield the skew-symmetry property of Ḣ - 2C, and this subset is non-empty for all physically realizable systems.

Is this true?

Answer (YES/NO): NO